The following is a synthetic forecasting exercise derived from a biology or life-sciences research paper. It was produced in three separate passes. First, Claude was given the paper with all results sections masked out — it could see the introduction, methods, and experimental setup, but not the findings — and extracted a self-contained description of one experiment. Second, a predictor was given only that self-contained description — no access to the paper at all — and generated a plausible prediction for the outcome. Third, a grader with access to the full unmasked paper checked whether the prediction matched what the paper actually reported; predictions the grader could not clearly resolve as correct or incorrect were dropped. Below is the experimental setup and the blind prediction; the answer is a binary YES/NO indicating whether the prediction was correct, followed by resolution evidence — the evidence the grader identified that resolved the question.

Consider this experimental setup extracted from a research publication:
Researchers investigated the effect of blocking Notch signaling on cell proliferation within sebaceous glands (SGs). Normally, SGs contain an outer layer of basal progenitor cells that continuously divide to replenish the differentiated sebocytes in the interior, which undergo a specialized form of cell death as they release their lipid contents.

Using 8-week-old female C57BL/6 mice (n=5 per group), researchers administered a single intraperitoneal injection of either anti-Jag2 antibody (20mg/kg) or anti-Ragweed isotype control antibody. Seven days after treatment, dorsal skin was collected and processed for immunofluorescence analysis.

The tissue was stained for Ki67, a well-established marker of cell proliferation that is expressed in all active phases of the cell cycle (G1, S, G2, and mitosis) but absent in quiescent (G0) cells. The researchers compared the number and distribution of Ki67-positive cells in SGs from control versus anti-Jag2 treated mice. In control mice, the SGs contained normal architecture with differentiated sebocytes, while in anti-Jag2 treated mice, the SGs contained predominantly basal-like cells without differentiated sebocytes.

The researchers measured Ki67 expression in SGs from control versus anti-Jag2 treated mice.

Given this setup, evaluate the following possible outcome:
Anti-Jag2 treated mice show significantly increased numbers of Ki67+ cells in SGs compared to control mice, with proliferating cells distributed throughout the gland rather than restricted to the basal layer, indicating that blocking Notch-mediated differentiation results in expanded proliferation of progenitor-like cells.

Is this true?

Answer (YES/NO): YES